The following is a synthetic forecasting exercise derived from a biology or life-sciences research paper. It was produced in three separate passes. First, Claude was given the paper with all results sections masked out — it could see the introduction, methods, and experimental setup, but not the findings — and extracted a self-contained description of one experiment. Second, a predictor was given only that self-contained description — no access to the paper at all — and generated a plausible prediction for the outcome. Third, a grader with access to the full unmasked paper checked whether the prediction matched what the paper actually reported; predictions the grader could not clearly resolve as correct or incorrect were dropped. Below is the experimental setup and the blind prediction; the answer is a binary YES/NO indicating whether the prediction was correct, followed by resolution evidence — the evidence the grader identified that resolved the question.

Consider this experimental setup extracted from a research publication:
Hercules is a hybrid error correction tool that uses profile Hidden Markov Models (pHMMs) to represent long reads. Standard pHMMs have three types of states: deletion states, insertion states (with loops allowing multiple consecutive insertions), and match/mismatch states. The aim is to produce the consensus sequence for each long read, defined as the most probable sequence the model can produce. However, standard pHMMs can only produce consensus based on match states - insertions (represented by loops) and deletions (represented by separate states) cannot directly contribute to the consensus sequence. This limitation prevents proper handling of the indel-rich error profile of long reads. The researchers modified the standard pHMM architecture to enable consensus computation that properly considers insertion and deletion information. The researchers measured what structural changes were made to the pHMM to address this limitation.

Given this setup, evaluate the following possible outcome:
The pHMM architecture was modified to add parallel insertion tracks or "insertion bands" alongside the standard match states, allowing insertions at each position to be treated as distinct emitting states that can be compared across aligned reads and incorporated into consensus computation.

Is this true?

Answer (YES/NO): NO